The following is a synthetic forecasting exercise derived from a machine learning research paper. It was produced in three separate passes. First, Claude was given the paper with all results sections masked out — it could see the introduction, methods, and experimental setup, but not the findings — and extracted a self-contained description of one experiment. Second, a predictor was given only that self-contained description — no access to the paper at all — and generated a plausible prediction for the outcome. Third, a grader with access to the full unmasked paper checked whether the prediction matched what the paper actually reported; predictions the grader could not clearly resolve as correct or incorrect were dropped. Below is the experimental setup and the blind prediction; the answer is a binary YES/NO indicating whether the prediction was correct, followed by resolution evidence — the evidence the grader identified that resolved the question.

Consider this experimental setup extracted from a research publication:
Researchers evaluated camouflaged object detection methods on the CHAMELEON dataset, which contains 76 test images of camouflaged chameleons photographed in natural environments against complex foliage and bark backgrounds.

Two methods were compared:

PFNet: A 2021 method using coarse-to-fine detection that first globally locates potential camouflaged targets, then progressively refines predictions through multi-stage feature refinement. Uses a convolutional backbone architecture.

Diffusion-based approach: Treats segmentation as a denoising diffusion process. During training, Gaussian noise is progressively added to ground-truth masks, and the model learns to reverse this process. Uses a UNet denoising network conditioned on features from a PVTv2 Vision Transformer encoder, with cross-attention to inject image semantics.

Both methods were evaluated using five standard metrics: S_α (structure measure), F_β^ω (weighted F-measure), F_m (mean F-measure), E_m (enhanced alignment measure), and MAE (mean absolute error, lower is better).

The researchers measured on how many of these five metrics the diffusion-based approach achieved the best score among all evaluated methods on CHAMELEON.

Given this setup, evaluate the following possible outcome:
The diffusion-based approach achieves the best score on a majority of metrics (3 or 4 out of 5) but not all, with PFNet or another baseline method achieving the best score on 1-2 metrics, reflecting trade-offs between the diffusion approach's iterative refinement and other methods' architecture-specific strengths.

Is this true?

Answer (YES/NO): YES